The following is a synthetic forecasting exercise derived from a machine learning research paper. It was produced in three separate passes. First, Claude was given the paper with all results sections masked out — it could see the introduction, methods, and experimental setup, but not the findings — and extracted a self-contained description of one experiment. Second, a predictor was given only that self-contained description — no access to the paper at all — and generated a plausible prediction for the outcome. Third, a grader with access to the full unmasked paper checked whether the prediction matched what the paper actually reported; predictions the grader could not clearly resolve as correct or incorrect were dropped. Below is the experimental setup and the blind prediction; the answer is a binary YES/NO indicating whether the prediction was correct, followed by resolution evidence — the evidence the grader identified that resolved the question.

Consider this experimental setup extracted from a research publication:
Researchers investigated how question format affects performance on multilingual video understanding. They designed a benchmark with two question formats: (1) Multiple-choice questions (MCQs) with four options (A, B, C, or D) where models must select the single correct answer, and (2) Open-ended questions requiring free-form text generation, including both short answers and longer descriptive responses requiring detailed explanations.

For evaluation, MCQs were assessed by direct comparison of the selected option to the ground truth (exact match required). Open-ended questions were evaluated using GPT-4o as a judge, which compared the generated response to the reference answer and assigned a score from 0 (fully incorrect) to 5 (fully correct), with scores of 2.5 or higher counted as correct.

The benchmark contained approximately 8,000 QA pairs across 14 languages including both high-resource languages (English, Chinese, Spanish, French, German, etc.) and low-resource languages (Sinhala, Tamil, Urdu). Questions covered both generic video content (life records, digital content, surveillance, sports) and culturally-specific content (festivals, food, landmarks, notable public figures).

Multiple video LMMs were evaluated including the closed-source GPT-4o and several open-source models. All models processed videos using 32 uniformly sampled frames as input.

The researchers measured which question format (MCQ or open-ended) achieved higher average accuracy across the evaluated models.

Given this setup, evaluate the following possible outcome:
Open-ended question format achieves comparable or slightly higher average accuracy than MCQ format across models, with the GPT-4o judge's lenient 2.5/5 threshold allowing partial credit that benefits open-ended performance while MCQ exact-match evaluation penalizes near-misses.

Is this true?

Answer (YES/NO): NO